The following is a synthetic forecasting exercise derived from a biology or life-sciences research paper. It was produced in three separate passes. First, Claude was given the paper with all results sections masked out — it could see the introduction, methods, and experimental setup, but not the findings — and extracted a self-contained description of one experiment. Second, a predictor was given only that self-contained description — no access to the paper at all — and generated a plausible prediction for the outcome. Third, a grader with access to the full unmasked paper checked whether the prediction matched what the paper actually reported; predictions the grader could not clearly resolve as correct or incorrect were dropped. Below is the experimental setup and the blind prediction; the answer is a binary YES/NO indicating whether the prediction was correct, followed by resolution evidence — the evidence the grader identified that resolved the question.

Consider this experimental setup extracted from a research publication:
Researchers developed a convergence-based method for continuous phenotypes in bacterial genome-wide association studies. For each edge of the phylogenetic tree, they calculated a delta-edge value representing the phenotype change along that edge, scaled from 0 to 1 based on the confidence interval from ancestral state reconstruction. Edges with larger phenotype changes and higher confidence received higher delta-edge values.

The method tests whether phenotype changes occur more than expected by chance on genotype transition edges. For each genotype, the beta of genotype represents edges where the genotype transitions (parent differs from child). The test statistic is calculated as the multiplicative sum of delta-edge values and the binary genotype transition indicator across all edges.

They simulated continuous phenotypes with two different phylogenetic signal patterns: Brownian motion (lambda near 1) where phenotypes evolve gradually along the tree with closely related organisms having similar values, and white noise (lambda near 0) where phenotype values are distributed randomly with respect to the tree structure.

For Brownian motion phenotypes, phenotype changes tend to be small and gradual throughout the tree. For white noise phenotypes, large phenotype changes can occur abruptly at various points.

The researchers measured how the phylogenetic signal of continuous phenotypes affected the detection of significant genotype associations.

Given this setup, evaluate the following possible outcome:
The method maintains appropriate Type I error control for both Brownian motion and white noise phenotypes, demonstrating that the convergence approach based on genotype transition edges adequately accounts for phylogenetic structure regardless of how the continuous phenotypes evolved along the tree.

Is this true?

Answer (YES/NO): NO